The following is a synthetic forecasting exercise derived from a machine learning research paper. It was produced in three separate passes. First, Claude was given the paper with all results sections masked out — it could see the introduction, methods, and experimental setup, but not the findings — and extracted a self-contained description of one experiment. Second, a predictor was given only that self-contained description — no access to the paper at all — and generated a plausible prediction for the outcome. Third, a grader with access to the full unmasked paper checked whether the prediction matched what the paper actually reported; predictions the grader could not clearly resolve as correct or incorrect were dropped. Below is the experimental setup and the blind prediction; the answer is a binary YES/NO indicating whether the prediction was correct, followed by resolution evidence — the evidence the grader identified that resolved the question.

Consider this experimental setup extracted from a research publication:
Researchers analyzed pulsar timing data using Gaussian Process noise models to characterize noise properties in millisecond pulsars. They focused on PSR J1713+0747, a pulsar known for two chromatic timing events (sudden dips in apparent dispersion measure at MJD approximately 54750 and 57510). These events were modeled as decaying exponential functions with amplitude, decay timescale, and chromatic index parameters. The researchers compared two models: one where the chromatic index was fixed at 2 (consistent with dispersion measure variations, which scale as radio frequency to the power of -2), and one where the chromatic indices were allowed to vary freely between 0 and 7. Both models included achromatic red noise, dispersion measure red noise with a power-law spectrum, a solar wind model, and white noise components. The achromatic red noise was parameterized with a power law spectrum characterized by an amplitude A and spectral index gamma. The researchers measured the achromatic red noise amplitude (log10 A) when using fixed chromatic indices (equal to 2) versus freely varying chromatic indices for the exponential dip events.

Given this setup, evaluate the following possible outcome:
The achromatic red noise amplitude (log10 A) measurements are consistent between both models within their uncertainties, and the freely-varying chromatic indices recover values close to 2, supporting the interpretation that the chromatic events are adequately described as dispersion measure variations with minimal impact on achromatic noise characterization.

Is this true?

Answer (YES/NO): NO